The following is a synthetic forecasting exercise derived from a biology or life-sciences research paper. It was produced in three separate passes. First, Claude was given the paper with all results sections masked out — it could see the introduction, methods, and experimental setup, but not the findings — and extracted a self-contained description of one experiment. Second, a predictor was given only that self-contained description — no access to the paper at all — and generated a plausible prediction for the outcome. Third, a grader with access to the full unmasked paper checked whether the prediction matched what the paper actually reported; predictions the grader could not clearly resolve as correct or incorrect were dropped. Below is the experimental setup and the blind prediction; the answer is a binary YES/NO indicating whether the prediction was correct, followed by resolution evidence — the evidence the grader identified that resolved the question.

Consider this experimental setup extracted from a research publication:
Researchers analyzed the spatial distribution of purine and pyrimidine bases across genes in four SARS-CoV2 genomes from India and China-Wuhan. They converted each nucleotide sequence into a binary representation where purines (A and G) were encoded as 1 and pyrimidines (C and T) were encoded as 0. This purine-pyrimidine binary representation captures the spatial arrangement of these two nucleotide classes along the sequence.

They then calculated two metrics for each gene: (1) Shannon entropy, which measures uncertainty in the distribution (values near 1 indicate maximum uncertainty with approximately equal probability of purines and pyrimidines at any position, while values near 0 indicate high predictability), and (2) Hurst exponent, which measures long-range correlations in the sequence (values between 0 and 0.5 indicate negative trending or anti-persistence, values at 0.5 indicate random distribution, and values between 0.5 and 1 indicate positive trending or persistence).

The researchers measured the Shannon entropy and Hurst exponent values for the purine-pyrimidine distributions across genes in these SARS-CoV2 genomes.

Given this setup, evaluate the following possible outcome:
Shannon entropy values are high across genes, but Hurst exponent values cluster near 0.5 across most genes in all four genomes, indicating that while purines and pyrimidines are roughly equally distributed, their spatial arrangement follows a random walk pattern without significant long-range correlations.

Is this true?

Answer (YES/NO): NO